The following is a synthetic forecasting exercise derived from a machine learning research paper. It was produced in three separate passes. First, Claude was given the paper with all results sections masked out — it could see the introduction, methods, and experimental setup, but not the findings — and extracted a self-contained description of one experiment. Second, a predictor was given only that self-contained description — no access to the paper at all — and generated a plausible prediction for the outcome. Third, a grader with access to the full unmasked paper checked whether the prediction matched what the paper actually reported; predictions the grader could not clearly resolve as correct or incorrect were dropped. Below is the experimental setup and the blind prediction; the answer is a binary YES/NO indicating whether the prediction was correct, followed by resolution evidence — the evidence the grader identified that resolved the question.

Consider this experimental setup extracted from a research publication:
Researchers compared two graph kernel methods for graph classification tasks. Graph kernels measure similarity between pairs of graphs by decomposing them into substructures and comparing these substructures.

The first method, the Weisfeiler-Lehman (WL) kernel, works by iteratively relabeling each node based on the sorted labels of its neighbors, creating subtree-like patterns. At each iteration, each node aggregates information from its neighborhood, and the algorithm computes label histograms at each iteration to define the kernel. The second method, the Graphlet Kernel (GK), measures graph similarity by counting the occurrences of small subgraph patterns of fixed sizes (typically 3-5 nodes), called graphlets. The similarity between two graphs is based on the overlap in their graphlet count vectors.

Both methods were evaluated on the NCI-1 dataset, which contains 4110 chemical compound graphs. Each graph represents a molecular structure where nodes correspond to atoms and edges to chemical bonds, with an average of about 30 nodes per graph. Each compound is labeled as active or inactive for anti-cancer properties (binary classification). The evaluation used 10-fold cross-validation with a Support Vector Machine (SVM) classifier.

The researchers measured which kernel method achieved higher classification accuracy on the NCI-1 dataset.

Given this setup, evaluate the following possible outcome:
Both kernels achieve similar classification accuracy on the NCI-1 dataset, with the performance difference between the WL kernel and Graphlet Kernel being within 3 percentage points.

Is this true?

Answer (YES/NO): NO